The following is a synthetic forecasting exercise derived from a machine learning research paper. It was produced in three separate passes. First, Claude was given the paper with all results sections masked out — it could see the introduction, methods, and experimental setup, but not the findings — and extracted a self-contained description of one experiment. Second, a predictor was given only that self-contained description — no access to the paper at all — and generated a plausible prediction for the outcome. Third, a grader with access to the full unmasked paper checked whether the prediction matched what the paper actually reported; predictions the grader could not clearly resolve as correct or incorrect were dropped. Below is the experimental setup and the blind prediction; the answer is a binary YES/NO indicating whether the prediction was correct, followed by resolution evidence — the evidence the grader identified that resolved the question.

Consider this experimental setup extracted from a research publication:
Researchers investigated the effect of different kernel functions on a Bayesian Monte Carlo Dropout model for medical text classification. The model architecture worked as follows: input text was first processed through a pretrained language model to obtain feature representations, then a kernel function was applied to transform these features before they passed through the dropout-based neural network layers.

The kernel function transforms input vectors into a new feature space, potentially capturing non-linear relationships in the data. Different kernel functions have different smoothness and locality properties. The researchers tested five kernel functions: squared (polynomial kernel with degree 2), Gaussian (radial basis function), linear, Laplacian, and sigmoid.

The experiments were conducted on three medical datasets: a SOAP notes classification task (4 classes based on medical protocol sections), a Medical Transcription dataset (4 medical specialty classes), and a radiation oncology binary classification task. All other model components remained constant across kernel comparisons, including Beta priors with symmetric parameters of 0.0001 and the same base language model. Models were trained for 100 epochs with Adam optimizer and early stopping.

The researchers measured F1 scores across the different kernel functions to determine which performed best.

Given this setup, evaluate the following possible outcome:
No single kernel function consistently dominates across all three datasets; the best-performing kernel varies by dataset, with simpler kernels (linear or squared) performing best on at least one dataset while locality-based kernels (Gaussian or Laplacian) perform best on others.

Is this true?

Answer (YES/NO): NO